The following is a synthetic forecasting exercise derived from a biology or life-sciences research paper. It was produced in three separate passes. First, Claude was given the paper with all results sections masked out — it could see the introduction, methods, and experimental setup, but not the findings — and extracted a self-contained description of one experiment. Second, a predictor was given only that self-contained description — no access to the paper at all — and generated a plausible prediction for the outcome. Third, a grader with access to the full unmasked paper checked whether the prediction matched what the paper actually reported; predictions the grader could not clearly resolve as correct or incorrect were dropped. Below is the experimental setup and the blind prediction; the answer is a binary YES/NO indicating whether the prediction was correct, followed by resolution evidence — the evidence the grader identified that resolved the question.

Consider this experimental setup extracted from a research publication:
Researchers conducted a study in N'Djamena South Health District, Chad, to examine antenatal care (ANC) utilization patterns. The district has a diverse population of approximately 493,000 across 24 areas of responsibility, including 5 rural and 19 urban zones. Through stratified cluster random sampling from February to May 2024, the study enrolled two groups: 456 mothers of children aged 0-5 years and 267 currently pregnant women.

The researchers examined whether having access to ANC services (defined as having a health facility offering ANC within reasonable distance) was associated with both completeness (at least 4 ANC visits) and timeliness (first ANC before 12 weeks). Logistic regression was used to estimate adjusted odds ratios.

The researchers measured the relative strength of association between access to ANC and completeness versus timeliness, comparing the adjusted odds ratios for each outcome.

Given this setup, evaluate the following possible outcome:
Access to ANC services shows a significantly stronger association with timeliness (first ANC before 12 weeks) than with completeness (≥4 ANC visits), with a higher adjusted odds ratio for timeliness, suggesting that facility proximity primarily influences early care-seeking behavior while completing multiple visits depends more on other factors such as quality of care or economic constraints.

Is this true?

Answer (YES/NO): NO